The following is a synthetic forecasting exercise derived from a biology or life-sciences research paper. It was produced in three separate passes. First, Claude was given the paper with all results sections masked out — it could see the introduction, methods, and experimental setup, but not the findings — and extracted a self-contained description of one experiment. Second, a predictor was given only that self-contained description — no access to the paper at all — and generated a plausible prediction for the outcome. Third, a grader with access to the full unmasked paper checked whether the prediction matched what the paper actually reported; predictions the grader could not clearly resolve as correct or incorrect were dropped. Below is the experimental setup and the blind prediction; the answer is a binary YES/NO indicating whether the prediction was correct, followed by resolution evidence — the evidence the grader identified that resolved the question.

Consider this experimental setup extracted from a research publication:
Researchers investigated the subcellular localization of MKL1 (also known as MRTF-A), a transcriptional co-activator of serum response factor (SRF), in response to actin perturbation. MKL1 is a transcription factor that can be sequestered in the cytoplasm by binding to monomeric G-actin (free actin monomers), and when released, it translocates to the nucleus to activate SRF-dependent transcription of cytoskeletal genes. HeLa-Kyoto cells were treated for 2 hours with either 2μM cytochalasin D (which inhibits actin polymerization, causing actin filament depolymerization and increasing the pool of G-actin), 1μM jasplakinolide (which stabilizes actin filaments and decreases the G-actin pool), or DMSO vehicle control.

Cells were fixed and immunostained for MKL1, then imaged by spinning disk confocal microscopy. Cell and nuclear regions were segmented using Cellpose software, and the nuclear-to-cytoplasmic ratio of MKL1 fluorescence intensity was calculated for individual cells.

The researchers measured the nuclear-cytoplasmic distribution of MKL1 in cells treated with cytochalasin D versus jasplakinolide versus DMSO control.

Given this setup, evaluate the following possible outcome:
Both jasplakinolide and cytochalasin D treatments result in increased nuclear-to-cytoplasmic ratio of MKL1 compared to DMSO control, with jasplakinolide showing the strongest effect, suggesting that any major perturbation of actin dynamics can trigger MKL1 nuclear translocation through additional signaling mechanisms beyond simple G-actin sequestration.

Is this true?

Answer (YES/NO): NO